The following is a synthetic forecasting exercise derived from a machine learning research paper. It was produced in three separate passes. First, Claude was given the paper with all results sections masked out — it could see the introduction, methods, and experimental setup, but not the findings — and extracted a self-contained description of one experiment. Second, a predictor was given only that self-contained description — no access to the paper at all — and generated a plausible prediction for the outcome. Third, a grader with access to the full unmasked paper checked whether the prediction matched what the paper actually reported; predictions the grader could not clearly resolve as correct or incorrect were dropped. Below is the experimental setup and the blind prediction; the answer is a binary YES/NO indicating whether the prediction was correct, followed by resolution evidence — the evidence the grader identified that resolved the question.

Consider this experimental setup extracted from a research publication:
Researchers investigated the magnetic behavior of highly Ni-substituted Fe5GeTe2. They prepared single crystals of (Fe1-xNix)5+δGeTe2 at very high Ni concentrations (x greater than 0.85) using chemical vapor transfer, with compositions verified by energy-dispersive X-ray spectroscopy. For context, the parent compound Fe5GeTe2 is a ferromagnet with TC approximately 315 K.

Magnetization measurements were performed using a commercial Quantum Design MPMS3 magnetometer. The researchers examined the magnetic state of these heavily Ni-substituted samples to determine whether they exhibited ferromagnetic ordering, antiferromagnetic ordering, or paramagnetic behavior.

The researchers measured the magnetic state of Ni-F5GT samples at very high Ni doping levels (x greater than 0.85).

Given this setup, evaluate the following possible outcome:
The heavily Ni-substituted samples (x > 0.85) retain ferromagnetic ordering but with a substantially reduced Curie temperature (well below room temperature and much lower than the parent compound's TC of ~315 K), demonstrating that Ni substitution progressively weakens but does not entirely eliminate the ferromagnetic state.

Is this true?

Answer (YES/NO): NO